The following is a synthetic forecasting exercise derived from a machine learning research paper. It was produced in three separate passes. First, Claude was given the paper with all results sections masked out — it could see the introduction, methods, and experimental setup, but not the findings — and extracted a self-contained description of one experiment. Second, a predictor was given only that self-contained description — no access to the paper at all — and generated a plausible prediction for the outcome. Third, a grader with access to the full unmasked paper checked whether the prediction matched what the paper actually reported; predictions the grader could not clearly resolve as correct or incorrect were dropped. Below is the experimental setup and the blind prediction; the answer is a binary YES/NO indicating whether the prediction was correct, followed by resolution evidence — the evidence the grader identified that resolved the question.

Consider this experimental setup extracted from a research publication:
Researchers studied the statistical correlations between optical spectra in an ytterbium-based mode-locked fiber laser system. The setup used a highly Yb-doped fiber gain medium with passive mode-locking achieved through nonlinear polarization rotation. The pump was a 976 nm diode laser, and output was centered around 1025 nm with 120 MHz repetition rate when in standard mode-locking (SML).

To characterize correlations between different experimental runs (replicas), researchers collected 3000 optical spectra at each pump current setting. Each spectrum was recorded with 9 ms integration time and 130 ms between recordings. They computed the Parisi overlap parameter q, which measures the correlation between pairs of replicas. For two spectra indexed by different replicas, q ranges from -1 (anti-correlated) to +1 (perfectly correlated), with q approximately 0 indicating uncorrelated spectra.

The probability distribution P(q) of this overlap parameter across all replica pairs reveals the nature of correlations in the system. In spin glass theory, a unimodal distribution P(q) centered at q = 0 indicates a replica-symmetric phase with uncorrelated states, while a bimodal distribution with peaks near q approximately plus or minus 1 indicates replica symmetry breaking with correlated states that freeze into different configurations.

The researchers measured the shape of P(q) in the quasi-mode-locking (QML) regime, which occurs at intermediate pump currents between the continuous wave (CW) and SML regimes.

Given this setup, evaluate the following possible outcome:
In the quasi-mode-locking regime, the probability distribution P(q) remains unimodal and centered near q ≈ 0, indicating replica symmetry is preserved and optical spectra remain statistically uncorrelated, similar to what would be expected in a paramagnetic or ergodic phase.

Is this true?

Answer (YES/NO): NO